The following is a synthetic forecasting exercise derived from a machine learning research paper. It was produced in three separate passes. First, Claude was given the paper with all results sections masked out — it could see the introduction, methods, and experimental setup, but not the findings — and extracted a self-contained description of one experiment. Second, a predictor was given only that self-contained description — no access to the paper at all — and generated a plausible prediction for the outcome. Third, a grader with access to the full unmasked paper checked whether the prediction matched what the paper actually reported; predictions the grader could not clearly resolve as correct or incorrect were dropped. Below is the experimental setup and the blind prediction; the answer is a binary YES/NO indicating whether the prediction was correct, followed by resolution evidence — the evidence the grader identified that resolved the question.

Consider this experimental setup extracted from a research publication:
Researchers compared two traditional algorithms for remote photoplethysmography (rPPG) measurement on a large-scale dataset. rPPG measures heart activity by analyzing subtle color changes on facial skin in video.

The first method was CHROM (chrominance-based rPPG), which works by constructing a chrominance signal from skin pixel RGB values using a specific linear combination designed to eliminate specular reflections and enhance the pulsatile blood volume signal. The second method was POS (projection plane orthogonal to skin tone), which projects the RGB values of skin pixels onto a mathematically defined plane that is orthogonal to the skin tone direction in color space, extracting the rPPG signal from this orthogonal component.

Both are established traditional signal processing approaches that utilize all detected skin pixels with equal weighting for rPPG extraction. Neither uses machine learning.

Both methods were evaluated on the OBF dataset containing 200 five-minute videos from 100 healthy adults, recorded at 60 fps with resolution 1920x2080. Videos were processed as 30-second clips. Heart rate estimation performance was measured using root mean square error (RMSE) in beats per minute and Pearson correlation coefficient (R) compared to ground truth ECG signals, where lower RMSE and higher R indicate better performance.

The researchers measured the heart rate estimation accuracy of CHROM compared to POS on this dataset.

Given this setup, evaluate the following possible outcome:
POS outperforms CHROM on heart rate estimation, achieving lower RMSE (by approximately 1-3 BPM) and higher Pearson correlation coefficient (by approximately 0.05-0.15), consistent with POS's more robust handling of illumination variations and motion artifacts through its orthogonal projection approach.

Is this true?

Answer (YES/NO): NO